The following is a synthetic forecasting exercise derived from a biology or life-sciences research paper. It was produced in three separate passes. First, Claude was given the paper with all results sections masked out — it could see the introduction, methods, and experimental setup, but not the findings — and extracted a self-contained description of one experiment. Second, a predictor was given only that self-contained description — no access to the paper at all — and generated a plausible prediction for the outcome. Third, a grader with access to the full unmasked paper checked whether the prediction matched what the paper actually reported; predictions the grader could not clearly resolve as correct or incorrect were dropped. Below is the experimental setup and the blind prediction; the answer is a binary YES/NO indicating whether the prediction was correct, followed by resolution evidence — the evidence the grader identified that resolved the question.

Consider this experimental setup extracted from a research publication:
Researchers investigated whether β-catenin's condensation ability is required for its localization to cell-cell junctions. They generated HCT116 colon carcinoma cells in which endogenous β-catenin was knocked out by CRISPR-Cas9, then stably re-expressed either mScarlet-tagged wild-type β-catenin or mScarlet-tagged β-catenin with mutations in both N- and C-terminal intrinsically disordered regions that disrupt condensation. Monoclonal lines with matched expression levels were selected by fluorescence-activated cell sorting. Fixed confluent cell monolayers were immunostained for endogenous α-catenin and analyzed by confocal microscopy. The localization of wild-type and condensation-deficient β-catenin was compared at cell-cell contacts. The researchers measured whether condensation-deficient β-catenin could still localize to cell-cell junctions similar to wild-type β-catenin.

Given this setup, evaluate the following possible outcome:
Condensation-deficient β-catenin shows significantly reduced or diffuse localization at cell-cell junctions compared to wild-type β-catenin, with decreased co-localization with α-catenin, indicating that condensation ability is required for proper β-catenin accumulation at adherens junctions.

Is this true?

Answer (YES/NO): NO